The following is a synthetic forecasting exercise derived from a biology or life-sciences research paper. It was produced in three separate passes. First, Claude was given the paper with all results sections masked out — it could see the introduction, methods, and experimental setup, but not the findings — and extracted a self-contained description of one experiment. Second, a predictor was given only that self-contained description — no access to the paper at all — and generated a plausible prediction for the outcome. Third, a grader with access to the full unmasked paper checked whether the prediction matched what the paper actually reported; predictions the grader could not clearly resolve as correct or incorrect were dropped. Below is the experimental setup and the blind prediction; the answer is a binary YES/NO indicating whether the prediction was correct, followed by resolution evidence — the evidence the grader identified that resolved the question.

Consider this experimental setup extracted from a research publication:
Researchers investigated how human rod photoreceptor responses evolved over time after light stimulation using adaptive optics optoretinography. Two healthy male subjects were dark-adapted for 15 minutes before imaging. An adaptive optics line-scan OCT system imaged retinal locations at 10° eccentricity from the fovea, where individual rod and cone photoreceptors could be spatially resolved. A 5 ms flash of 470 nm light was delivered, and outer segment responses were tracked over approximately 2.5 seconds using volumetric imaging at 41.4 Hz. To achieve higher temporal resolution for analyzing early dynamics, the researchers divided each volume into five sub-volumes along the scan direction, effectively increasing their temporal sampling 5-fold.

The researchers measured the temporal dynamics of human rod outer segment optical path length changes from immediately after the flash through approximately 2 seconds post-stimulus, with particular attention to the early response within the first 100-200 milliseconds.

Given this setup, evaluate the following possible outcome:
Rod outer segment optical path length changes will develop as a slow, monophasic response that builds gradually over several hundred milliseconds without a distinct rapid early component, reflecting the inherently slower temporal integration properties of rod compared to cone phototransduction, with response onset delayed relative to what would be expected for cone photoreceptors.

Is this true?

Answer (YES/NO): NO